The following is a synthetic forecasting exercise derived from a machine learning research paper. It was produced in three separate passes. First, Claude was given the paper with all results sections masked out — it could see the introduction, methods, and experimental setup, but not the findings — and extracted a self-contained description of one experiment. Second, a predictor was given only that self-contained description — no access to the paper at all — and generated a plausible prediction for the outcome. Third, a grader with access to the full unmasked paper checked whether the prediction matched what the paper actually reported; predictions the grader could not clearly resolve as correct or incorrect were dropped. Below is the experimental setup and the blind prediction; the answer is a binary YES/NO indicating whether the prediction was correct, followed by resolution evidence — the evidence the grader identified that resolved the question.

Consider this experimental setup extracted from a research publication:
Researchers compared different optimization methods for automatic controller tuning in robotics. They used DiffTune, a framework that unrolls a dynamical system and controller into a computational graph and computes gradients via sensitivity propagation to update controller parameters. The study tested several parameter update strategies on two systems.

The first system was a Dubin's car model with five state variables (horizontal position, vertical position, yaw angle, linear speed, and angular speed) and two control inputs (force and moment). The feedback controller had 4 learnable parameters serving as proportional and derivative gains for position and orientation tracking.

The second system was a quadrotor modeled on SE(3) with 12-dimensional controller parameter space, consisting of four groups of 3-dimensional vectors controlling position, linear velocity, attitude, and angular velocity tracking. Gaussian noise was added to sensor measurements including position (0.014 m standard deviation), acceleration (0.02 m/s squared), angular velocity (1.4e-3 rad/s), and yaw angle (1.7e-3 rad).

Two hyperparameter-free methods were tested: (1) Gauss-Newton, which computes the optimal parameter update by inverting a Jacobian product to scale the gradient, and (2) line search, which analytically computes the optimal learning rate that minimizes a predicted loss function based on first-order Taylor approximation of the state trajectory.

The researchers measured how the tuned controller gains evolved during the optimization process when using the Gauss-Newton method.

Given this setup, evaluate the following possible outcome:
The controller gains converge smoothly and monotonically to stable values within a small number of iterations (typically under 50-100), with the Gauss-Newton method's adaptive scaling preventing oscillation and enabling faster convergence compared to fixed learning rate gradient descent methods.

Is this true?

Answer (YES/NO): NO